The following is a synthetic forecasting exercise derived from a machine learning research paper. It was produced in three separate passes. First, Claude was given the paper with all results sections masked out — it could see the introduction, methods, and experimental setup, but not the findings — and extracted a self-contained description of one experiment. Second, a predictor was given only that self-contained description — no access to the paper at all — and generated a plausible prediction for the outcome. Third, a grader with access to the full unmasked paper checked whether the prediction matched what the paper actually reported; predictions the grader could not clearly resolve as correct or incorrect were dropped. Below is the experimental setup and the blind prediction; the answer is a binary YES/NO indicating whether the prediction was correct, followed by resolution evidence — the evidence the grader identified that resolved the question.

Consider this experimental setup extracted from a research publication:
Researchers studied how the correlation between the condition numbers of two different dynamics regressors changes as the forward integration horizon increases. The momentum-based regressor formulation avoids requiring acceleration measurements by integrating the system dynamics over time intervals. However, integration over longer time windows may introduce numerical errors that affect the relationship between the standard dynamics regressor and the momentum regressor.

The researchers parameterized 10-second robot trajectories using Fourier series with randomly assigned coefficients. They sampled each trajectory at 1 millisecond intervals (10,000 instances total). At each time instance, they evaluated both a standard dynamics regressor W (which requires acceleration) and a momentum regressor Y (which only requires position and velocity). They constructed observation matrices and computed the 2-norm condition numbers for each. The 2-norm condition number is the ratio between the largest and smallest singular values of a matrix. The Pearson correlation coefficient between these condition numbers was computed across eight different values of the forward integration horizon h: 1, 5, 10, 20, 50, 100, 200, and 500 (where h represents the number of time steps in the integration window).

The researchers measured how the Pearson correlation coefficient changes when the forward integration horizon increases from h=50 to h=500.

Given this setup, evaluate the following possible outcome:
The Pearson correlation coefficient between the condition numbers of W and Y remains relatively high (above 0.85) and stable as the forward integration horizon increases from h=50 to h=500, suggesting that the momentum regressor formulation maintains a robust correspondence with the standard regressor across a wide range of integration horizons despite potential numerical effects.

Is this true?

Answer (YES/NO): NO